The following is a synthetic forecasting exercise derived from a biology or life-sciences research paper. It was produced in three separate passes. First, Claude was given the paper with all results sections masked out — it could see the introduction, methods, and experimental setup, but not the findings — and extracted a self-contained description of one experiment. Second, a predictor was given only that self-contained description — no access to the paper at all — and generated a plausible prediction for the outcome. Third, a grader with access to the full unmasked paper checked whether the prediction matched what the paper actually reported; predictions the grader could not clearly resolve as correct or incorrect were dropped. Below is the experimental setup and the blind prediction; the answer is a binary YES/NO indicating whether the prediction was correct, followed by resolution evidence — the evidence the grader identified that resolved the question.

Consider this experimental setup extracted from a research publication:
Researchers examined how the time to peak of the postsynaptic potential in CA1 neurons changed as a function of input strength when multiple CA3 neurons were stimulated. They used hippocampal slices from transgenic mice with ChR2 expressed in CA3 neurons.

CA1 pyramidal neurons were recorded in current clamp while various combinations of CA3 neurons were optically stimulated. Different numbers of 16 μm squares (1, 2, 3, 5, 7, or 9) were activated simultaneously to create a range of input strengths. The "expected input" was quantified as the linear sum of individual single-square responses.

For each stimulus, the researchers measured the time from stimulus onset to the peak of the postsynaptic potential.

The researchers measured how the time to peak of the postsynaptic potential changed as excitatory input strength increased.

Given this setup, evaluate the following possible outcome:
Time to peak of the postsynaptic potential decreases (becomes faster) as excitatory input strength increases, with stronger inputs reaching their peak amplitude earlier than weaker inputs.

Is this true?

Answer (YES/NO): YES